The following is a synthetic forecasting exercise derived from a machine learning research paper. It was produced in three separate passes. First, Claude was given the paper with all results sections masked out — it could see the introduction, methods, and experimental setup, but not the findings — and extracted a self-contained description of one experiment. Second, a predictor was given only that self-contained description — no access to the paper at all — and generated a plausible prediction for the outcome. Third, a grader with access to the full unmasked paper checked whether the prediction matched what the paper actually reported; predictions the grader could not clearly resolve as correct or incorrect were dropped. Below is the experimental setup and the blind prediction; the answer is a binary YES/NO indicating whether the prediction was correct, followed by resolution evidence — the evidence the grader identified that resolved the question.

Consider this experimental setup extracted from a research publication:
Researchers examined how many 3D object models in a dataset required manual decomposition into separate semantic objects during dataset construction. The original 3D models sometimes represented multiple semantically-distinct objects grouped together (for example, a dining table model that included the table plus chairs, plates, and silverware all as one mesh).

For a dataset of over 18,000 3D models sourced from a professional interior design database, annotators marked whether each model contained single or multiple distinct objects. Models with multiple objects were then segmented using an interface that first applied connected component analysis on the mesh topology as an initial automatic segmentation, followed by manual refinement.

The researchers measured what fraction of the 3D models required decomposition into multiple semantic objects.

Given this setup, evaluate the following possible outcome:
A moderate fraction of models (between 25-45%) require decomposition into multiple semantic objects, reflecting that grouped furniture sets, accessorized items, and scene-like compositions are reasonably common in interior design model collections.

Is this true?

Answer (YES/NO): NO